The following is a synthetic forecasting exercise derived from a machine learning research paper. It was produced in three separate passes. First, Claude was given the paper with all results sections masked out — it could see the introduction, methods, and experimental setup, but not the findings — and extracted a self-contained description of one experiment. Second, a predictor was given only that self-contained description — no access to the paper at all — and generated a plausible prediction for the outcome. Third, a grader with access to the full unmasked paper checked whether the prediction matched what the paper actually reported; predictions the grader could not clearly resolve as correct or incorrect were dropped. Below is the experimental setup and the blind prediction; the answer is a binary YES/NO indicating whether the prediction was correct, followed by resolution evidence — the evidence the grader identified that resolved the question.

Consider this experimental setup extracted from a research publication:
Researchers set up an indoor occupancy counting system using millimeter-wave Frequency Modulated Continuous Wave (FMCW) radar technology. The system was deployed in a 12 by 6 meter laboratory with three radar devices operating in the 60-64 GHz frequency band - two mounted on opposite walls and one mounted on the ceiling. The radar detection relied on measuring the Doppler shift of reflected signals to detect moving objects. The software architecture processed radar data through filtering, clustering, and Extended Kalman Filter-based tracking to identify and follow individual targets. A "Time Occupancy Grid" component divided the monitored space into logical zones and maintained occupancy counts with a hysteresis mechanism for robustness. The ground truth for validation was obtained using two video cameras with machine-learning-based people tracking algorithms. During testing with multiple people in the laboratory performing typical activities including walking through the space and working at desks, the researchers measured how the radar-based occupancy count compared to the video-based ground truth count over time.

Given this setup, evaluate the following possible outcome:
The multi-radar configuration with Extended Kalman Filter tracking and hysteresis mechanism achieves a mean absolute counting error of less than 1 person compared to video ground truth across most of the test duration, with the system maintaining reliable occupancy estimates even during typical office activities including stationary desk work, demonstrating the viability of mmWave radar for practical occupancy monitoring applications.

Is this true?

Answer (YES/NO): NO